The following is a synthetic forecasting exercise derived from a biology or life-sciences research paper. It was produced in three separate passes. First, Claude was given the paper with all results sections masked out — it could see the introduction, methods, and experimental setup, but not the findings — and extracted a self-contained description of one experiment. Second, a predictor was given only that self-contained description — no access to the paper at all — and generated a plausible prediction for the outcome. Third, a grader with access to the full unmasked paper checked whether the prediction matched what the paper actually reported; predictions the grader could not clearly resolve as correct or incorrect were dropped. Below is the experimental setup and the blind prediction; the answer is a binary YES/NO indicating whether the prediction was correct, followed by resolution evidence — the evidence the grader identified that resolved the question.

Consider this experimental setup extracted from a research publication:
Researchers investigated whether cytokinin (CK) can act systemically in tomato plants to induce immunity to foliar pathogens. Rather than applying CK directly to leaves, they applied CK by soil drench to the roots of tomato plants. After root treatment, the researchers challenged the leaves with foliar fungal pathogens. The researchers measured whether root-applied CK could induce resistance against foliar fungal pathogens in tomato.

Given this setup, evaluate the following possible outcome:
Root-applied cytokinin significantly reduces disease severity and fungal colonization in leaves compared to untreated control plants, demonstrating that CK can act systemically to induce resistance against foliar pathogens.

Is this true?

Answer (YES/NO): YES